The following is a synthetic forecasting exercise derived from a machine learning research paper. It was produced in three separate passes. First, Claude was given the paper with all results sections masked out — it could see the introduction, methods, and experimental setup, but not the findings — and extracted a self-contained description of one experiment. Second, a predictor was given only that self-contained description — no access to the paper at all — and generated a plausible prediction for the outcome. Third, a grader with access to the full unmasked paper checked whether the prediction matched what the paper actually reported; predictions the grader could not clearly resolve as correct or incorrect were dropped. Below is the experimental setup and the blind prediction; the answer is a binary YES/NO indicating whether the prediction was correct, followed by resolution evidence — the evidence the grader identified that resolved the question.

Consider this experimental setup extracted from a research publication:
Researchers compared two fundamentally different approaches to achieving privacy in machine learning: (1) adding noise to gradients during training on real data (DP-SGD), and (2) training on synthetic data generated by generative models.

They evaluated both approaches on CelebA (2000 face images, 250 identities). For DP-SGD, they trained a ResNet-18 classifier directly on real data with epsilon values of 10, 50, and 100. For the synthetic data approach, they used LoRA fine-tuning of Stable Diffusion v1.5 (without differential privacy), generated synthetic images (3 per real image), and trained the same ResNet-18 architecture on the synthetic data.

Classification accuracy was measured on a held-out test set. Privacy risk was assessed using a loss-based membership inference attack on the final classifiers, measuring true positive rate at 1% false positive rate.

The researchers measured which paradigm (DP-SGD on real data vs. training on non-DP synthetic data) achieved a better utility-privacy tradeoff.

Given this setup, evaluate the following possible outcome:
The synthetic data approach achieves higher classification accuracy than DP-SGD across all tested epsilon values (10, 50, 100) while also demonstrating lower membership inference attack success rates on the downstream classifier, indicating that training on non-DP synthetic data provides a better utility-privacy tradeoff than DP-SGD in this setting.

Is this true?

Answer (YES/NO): YES